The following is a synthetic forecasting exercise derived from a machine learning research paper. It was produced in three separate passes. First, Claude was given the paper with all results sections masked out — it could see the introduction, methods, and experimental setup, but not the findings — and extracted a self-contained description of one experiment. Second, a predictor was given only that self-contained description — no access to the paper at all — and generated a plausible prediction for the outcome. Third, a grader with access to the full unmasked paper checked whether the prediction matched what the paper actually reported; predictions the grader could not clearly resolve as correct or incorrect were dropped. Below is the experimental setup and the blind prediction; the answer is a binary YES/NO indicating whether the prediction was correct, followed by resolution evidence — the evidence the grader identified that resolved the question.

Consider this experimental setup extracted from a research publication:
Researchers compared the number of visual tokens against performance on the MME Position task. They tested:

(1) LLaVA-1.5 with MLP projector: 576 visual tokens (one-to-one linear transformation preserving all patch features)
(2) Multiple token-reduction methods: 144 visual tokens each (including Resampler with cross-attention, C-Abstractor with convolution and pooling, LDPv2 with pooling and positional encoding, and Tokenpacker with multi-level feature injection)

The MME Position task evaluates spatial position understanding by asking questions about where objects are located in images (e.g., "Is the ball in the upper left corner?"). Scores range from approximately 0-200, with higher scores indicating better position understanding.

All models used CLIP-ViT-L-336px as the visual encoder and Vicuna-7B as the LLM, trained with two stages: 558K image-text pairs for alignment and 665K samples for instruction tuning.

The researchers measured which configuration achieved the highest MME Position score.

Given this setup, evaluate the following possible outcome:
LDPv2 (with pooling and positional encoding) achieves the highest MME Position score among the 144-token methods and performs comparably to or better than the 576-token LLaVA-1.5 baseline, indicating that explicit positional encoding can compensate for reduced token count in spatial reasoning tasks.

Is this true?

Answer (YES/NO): NO